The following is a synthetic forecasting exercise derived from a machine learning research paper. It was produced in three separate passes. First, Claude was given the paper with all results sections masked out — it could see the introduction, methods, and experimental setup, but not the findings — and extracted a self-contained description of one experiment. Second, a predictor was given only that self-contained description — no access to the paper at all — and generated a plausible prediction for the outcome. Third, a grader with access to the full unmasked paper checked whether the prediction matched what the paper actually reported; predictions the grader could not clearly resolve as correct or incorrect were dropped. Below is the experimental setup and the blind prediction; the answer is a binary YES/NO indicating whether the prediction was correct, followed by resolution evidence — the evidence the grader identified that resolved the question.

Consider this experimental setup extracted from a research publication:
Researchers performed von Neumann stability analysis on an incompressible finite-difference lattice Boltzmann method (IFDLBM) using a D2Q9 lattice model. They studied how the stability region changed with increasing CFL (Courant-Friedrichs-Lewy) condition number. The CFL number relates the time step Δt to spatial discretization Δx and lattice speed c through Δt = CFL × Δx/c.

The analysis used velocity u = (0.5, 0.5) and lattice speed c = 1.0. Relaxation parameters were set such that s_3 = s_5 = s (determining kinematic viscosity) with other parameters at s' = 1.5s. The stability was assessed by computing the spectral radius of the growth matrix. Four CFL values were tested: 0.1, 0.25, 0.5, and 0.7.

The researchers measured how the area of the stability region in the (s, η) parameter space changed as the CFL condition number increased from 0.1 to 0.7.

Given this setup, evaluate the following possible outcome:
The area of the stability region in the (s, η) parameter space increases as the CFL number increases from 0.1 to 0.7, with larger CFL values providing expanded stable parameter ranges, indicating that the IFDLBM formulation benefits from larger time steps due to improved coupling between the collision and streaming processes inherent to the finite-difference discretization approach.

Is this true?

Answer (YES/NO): NO